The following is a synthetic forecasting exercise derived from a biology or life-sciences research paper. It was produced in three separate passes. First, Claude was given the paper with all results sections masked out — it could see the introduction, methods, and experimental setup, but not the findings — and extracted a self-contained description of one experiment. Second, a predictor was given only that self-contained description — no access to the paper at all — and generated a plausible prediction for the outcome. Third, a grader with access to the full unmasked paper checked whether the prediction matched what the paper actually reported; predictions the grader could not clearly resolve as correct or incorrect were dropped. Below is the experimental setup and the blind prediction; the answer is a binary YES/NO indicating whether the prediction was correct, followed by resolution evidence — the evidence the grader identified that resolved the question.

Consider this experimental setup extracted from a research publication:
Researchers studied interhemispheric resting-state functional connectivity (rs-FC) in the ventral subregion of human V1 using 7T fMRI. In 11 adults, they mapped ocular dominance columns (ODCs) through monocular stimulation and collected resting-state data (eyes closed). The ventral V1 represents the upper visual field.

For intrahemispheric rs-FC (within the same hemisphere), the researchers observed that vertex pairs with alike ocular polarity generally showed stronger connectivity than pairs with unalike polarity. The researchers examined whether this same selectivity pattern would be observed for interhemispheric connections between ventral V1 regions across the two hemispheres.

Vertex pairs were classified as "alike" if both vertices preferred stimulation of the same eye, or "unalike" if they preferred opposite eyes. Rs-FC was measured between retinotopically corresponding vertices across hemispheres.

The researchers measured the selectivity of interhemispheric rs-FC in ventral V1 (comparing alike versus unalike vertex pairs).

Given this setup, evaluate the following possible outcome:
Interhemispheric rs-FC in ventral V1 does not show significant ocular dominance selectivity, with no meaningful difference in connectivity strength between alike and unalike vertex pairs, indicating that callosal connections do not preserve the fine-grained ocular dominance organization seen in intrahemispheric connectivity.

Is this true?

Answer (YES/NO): NO